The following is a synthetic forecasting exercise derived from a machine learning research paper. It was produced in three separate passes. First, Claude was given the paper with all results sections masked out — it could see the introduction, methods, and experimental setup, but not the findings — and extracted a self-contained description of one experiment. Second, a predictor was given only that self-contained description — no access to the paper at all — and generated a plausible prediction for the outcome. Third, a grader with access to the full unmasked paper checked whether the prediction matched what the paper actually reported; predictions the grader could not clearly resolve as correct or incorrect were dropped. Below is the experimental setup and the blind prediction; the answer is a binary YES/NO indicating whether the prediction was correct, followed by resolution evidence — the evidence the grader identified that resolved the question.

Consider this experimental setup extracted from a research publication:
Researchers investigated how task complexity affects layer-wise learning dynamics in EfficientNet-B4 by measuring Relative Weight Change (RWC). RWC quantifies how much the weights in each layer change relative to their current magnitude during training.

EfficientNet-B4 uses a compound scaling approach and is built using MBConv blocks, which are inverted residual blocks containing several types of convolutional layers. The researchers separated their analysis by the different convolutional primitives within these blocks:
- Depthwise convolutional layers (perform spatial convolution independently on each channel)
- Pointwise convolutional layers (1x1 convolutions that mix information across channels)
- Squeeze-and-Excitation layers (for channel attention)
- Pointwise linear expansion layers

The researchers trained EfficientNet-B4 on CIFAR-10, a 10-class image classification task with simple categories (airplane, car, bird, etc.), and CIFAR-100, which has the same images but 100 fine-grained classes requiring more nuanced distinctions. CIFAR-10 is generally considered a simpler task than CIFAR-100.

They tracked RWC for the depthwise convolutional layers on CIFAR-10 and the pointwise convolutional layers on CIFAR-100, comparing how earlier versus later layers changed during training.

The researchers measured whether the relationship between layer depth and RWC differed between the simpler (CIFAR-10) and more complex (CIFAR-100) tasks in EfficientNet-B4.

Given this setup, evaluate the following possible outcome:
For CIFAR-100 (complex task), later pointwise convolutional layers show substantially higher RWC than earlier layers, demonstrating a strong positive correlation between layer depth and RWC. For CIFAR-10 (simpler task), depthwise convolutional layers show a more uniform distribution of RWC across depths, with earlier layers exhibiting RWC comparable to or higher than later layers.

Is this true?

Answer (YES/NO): NO